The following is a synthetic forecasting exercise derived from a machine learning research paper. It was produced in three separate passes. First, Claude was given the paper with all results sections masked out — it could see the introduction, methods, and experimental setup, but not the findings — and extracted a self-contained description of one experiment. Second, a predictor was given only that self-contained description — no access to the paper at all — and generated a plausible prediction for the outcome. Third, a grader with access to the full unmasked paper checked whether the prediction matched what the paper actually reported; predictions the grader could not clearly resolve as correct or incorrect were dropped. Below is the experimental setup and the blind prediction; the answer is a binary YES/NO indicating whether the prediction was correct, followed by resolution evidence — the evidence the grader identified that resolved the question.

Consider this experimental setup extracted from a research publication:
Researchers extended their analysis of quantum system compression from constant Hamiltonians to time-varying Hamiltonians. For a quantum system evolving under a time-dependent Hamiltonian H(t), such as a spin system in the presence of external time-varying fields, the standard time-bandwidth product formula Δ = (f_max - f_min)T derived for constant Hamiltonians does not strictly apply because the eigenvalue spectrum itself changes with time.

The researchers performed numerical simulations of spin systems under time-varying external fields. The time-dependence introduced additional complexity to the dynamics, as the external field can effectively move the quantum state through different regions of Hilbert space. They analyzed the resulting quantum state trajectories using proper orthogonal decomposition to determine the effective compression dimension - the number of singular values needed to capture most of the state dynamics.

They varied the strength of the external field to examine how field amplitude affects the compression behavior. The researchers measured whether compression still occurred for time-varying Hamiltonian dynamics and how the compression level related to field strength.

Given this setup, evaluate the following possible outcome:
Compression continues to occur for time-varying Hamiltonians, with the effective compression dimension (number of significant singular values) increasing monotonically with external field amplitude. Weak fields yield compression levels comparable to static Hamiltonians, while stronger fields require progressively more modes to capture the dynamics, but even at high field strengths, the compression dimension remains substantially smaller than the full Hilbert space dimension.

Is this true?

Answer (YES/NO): YES